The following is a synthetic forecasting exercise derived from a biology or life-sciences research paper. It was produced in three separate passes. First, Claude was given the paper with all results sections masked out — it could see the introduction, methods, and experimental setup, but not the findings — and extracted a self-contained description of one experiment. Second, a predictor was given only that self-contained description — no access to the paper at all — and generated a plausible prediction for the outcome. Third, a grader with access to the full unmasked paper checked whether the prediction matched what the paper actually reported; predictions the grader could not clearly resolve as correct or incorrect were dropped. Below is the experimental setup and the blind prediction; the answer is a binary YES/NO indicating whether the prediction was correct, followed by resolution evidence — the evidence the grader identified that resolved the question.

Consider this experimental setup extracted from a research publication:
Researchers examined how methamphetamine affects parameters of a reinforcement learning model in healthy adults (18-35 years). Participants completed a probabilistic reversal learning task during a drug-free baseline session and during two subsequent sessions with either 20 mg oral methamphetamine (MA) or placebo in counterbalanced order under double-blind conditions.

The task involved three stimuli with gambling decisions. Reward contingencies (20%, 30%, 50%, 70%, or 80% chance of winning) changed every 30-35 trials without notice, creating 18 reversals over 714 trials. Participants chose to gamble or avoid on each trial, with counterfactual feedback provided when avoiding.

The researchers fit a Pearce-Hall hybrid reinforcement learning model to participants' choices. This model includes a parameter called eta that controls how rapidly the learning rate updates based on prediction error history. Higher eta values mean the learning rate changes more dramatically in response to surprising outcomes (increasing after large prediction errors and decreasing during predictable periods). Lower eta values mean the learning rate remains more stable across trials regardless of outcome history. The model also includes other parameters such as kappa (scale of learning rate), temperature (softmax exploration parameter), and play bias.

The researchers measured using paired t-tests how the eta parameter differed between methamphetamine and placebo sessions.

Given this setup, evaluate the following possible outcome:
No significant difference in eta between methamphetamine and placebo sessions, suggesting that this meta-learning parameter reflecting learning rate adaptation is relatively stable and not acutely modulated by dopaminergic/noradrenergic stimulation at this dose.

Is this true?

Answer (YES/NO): NO